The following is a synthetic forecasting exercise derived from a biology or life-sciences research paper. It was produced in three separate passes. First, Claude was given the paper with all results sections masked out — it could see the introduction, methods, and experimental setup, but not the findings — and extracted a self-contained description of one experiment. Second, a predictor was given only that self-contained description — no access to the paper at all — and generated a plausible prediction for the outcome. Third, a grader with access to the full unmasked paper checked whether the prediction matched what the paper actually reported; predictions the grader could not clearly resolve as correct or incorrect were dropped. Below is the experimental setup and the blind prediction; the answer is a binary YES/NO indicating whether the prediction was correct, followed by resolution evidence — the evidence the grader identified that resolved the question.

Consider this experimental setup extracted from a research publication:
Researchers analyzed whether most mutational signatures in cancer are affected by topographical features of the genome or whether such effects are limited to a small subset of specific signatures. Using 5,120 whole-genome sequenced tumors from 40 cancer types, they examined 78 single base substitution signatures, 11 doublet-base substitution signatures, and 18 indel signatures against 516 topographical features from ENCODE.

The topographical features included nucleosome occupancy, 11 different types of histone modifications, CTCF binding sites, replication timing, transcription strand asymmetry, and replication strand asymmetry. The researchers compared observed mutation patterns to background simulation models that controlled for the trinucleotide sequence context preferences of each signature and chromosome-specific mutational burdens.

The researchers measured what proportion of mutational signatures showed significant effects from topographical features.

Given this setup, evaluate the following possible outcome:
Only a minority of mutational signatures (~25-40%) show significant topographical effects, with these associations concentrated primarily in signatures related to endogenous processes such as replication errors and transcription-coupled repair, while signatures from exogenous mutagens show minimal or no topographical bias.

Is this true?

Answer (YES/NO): NO